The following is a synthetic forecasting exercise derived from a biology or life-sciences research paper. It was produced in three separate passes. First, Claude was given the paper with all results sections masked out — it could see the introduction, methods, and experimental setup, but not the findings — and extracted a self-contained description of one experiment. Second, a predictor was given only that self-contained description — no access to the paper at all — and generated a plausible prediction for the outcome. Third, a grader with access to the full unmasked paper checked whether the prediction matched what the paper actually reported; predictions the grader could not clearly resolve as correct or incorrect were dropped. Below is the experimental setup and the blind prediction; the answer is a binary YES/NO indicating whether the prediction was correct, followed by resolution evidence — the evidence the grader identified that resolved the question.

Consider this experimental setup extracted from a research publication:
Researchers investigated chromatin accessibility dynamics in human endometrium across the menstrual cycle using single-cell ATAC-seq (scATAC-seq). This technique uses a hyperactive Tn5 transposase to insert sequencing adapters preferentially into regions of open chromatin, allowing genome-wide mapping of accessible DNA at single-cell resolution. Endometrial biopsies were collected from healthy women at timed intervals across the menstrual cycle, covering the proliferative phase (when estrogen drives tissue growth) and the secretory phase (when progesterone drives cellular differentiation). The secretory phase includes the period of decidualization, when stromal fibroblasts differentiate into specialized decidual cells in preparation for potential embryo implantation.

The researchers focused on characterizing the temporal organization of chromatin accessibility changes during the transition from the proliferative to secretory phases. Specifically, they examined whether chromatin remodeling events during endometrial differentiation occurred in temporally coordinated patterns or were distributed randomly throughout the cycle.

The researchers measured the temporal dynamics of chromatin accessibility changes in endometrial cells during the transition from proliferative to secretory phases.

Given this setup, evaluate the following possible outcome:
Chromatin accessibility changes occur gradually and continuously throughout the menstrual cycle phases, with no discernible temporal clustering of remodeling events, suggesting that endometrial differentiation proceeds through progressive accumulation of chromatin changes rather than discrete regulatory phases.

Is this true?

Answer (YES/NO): NO